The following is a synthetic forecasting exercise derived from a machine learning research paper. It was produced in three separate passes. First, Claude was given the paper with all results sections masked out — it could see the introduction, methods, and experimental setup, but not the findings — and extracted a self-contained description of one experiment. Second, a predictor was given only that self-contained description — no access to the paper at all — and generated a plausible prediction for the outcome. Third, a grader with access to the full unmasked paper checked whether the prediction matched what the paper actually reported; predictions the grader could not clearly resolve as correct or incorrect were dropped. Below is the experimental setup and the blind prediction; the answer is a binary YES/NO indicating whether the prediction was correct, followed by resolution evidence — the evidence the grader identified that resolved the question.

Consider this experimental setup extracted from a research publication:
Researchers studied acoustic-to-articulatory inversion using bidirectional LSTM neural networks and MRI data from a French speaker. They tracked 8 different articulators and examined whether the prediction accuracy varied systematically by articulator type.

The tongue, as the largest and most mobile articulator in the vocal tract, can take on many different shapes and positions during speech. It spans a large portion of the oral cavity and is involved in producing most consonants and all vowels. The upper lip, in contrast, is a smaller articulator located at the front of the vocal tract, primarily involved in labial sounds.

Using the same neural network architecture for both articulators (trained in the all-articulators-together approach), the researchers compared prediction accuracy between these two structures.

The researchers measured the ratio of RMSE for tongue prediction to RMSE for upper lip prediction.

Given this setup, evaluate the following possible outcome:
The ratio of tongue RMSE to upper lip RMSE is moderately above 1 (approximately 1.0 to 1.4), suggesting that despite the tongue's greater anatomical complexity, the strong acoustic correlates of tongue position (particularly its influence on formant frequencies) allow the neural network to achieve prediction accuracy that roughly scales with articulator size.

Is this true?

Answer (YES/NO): NO